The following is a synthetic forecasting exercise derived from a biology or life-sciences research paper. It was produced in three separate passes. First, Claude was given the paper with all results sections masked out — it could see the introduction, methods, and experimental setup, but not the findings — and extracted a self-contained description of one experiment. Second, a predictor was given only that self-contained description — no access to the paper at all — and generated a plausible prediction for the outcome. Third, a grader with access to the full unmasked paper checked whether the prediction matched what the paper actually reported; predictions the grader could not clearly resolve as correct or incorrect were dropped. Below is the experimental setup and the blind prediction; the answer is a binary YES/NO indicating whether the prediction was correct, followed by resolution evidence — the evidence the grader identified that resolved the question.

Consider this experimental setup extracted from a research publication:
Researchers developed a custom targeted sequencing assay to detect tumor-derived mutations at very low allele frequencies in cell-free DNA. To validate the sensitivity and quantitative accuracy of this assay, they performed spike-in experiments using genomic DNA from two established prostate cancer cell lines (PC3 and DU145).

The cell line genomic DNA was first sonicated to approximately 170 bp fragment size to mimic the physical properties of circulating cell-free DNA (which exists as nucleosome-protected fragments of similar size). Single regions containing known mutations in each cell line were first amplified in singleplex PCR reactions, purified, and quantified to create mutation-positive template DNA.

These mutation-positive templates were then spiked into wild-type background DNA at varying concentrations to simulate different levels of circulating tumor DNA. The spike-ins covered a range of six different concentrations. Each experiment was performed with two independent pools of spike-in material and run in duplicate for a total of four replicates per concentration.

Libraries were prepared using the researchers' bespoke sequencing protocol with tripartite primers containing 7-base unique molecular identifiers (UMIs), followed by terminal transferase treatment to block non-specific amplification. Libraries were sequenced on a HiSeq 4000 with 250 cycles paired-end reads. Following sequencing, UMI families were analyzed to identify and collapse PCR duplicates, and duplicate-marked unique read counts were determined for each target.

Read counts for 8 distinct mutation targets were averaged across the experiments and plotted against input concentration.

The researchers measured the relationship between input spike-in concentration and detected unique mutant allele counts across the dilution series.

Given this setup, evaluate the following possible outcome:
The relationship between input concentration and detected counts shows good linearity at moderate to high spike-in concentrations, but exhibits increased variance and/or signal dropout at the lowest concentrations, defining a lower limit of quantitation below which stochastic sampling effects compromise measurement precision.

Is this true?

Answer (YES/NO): NO